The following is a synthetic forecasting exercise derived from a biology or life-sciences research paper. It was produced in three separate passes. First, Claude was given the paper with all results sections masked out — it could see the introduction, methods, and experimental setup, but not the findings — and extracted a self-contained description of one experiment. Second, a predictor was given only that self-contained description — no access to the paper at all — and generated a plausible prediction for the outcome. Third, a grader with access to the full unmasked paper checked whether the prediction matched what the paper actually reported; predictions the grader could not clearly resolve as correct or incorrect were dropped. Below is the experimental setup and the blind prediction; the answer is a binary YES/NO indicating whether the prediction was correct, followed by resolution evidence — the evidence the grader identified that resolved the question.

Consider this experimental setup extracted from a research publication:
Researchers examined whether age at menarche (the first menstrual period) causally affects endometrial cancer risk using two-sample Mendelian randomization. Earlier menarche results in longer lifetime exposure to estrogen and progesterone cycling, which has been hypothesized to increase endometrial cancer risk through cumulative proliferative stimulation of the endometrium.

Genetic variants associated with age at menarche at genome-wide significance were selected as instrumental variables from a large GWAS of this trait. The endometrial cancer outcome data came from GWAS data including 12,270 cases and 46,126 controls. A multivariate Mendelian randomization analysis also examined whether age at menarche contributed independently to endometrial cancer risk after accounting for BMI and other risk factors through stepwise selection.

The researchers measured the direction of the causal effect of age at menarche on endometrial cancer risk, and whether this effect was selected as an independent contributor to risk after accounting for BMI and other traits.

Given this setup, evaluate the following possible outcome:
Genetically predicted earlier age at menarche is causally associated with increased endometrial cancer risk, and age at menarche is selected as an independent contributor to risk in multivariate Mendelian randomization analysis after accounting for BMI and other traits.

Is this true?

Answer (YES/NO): YES